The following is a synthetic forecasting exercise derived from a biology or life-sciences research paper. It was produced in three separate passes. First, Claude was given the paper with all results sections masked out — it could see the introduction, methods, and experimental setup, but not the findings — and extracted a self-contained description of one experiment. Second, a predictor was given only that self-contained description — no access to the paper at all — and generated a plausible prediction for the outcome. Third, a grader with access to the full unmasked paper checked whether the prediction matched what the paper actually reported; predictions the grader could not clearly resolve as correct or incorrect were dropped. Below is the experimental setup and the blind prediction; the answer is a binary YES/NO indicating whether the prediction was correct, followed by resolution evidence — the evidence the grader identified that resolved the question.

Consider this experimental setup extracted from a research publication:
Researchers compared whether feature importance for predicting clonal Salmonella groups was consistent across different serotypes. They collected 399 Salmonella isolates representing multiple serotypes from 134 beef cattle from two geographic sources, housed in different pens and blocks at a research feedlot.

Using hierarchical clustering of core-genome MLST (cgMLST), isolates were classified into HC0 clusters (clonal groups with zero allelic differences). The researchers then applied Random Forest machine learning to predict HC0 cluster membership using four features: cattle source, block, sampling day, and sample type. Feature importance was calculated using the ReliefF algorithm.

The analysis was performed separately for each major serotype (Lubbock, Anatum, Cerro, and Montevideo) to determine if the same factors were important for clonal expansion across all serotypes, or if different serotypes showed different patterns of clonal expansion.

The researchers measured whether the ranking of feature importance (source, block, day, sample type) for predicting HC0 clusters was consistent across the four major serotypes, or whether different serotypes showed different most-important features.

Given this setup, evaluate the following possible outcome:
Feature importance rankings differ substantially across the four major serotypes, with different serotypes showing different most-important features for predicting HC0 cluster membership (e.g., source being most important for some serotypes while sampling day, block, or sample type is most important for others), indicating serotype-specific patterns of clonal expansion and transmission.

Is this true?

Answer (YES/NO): YES